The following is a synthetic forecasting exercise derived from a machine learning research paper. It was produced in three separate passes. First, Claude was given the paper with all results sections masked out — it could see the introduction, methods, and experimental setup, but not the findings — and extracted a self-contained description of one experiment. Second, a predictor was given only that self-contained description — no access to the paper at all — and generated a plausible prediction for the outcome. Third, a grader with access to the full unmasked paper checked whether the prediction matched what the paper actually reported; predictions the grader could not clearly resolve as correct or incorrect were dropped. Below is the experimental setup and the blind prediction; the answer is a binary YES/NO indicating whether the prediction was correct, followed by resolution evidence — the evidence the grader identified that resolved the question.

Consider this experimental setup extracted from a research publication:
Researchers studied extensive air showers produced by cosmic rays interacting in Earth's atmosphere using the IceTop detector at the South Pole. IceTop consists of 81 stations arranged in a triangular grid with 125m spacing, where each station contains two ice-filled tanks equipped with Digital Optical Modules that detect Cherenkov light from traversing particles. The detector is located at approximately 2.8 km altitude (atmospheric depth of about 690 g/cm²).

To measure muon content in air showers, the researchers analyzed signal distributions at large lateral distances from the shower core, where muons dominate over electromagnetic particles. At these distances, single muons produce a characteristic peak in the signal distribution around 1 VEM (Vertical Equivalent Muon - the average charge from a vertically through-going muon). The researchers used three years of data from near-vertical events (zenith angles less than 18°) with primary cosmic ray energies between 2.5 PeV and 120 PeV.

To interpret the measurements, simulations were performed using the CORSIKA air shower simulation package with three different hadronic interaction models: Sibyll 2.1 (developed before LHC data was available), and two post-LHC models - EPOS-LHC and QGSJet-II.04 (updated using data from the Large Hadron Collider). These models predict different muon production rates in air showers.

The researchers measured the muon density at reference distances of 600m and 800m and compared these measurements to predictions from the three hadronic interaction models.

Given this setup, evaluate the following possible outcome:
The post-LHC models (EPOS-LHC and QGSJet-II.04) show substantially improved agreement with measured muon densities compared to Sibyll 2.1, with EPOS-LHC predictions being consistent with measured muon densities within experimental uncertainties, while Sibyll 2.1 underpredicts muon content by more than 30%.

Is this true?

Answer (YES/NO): NO